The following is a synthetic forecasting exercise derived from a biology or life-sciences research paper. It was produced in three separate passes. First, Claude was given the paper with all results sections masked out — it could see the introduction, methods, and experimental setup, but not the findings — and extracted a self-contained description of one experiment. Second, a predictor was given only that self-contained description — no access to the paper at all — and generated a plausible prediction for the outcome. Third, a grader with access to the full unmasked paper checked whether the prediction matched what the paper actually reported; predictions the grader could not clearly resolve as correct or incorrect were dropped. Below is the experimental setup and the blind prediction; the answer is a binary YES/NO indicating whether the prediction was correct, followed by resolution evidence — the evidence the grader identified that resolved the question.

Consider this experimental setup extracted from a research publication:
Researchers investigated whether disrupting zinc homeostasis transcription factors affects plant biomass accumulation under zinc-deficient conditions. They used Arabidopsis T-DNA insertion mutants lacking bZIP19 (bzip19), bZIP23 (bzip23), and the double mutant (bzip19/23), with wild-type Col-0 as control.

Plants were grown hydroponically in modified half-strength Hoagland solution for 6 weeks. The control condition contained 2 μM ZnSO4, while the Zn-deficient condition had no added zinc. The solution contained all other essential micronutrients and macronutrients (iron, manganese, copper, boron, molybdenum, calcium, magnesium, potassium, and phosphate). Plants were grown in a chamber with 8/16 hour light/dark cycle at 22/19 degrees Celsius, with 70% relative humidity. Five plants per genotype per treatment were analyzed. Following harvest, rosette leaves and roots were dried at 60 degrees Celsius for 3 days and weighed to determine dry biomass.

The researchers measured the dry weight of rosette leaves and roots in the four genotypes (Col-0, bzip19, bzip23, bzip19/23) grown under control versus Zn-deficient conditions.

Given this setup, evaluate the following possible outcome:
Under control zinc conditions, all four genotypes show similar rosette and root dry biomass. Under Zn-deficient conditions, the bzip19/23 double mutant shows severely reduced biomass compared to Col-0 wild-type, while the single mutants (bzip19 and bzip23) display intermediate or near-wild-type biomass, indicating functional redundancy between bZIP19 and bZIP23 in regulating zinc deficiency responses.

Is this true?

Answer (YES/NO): NO